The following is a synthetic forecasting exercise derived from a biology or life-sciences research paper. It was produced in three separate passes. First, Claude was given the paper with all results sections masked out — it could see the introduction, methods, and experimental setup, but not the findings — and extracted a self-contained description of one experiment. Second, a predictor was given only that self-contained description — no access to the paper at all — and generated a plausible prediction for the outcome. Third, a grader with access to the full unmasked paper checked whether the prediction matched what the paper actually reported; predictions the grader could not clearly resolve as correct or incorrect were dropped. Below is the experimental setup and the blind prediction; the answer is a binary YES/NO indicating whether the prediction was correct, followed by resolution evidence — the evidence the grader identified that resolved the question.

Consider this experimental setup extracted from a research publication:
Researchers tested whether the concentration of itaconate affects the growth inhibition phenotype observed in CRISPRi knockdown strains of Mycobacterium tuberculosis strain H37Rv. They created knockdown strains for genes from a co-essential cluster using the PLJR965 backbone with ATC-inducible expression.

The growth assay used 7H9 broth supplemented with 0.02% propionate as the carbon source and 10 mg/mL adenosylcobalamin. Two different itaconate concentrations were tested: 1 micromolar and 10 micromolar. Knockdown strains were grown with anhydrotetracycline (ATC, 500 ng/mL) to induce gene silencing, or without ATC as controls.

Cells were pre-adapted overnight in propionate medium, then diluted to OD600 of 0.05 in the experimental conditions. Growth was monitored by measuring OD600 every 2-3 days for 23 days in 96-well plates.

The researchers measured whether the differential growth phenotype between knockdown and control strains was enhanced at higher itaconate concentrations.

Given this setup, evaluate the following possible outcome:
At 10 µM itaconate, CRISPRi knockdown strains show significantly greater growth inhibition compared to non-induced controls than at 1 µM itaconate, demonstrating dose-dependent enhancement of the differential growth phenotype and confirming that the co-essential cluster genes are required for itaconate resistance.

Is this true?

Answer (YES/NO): NO